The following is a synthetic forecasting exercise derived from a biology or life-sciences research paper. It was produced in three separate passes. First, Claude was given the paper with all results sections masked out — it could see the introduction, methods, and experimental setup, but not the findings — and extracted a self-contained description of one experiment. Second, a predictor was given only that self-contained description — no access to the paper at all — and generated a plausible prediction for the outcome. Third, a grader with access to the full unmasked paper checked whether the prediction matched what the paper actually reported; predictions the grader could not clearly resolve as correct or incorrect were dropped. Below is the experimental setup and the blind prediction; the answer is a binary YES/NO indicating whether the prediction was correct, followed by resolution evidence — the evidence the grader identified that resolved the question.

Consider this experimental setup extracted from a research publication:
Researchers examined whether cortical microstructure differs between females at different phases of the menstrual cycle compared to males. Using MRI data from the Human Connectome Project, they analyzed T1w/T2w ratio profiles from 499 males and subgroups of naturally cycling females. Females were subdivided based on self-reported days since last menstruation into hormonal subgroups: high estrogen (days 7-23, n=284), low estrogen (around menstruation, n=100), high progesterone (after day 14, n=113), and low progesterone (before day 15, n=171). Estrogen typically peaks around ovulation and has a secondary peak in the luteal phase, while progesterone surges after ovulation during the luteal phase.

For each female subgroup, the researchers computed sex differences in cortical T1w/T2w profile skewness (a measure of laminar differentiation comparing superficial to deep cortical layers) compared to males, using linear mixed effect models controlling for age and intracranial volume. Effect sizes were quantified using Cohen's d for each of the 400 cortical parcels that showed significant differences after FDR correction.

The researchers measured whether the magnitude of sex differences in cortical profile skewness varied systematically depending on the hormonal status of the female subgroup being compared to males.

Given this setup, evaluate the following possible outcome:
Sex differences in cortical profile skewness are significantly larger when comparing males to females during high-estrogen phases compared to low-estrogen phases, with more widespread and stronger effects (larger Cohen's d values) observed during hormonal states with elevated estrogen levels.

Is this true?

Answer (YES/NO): NO